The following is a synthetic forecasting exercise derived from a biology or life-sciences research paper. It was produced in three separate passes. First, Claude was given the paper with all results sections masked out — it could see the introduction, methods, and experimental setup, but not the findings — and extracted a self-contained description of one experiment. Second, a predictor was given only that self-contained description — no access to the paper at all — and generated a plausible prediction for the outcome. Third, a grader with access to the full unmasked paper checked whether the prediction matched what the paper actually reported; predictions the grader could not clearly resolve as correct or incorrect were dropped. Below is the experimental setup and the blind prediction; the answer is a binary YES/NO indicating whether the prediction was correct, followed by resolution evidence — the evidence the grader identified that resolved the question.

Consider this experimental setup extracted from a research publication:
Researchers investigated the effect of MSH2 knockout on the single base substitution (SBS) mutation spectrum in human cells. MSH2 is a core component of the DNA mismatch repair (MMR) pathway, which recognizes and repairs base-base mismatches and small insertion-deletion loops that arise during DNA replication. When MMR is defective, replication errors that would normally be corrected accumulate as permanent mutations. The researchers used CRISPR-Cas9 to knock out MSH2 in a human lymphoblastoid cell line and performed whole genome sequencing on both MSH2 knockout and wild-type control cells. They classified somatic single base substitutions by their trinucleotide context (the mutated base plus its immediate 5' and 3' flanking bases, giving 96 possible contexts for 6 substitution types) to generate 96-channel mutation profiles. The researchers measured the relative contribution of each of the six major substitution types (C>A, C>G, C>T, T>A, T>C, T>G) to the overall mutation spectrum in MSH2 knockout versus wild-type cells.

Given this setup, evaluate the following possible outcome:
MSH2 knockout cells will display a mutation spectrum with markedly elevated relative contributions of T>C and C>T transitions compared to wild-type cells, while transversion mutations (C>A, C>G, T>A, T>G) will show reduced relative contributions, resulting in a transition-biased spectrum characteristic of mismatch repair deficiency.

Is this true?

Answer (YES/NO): NO